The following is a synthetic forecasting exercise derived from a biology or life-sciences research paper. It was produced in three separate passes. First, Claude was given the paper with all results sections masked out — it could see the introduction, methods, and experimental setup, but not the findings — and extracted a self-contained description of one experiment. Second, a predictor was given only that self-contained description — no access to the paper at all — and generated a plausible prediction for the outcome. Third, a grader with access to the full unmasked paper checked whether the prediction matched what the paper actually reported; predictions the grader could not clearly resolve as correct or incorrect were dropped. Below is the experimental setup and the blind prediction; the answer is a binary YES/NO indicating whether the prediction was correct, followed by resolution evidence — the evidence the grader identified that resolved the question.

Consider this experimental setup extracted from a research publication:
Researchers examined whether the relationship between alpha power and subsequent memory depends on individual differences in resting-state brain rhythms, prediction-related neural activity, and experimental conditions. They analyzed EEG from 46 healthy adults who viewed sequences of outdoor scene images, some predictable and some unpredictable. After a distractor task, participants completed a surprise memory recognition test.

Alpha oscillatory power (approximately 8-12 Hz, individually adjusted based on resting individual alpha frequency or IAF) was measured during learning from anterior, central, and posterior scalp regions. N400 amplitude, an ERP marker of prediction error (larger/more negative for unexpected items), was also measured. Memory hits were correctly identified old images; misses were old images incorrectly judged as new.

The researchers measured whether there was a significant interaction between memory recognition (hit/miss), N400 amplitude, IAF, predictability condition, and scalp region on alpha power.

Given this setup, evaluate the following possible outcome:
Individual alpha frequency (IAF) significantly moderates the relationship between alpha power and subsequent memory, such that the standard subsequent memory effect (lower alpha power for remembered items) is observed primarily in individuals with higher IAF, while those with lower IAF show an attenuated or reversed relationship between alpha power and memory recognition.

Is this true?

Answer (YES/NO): NO